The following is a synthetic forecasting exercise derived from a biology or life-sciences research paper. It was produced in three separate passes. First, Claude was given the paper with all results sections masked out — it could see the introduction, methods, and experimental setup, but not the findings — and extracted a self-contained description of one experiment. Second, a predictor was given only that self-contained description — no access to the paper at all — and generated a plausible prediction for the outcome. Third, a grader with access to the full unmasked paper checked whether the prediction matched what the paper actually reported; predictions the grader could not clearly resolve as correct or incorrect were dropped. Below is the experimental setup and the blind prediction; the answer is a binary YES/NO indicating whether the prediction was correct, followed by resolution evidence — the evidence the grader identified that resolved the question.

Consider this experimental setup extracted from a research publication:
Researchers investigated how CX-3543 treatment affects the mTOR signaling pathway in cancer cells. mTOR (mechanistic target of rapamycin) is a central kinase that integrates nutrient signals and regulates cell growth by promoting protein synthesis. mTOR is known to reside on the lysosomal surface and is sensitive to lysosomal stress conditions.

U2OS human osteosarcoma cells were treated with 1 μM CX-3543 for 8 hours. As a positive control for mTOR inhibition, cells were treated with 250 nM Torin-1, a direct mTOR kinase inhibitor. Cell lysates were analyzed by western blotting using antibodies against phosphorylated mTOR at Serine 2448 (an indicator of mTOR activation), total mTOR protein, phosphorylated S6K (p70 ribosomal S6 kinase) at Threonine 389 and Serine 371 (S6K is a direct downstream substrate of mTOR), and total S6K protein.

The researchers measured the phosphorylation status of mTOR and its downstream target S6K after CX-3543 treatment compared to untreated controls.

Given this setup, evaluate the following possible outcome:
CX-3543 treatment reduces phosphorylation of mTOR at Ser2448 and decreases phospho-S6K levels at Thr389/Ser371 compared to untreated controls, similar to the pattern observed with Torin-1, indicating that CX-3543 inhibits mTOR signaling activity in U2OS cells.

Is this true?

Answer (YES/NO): YES